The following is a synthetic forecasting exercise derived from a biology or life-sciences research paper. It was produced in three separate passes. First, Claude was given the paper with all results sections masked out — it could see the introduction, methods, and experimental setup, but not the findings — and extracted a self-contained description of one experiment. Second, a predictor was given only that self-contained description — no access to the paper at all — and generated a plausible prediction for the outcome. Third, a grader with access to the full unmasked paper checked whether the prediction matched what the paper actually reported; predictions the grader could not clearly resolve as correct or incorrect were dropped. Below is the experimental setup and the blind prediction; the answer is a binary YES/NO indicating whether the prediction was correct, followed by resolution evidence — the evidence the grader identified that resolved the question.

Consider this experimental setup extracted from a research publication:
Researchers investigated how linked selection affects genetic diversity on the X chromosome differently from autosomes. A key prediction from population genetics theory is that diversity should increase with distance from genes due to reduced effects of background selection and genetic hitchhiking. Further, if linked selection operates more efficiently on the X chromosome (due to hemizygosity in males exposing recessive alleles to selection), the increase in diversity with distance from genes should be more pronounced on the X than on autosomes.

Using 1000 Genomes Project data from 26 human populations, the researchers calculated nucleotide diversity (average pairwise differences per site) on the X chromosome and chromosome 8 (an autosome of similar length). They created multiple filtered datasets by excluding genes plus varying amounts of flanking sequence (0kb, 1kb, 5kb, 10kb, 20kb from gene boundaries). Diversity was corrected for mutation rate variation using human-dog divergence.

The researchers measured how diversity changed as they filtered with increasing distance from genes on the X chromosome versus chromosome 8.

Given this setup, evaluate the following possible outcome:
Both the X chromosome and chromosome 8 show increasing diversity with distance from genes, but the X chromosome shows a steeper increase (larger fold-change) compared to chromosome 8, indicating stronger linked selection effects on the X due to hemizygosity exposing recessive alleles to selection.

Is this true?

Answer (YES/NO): YES